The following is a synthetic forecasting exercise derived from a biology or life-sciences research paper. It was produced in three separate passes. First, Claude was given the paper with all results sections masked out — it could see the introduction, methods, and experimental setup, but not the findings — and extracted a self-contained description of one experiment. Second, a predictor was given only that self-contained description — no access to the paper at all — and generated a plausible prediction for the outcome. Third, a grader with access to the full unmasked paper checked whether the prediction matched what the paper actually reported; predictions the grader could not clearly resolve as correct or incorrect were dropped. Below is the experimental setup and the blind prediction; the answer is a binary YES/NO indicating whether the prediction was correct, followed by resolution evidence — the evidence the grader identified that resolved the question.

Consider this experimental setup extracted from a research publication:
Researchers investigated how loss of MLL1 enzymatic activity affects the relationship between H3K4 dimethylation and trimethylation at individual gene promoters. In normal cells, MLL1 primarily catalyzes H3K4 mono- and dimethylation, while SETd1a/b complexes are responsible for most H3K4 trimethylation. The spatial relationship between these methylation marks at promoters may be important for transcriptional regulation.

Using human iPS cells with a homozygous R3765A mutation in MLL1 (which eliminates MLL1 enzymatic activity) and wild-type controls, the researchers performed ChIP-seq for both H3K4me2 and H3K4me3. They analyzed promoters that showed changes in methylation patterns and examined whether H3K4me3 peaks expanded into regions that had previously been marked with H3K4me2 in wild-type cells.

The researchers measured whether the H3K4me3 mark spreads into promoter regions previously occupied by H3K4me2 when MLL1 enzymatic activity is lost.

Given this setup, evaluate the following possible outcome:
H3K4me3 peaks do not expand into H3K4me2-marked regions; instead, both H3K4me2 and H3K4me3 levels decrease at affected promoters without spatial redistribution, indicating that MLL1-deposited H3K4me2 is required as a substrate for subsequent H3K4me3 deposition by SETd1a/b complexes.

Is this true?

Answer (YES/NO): NO